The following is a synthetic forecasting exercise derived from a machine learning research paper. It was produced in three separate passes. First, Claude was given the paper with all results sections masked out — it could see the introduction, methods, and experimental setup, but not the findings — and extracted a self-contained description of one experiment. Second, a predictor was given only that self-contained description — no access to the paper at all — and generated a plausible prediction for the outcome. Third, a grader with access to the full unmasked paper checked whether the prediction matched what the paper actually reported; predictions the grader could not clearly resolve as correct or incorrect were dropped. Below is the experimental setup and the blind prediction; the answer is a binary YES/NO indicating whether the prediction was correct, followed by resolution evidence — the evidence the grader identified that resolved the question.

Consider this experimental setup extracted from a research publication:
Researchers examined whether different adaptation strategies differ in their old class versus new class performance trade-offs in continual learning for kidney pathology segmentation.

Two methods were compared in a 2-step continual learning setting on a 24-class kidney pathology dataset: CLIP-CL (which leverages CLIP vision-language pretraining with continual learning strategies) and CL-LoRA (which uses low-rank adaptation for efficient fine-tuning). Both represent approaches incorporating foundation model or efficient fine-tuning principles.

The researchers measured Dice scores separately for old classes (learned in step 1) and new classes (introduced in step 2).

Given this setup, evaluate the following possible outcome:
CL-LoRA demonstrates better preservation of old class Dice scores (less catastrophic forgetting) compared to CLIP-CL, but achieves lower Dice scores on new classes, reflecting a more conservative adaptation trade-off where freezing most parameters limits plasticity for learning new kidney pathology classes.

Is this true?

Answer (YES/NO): YES